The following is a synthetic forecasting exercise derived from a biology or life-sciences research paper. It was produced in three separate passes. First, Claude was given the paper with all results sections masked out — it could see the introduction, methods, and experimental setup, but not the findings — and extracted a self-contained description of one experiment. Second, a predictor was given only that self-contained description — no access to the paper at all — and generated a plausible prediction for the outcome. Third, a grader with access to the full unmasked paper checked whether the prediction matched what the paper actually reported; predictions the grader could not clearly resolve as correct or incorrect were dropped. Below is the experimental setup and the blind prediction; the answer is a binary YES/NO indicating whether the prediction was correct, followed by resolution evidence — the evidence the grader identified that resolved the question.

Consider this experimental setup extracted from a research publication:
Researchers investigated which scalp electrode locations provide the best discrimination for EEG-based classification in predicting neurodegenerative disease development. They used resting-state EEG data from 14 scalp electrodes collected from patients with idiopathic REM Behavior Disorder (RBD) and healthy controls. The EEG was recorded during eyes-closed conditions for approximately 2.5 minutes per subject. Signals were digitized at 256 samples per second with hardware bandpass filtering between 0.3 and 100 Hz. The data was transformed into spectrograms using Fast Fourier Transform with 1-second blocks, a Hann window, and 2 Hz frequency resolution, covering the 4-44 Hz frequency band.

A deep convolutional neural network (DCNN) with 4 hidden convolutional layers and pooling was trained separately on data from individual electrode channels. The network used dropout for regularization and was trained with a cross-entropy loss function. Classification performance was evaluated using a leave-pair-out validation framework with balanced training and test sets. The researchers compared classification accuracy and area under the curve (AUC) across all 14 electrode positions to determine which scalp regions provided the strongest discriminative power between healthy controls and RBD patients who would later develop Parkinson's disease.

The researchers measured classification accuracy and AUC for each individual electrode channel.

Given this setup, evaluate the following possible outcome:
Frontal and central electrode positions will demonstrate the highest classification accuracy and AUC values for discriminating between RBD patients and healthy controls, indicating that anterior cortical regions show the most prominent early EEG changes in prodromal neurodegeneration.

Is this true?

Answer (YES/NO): NO